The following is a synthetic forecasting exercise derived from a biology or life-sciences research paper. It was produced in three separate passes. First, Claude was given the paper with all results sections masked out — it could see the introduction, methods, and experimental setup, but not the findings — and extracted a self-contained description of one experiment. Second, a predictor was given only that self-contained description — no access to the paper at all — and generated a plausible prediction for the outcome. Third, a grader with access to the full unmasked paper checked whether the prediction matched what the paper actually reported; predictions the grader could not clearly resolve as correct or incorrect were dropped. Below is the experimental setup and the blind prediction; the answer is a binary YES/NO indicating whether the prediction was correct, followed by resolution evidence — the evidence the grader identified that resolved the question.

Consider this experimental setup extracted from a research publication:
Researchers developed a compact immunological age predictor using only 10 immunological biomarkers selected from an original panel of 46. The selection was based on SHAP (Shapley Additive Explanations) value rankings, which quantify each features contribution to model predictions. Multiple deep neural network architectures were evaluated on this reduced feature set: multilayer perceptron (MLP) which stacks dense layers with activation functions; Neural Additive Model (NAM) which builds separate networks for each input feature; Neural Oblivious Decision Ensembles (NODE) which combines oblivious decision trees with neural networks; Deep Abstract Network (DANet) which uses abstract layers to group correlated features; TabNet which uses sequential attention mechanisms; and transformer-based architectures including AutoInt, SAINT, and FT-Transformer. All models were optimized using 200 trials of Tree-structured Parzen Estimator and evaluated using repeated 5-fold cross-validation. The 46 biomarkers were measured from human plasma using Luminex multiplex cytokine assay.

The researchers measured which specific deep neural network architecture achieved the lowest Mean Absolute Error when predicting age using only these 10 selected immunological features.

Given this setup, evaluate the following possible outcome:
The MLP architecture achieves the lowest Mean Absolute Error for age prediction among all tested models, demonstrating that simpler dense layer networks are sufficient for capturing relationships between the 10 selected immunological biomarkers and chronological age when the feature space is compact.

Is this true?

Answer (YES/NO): NO